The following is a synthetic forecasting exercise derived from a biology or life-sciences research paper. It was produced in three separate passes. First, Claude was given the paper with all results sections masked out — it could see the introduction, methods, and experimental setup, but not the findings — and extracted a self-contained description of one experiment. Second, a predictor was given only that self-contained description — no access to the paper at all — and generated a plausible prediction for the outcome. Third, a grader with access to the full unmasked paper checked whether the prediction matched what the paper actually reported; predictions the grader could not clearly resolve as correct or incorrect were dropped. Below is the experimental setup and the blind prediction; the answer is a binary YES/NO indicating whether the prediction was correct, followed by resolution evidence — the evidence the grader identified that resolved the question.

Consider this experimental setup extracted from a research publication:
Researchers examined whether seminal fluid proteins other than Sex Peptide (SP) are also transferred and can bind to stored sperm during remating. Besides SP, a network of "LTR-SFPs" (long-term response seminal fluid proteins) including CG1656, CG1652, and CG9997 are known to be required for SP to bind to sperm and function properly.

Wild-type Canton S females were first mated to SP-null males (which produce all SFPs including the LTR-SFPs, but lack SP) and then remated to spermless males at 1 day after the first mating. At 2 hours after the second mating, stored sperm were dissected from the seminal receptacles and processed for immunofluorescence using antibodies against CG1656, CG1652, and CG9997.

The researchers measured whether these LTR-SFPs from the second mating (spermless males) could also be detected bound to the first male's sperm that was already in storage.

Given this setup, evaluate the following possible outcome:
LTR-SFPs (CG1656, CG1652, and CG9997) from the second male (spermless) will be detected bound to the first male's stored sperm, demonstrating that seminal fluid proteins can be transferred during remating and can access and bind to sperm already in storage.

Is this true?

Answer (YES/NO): NO